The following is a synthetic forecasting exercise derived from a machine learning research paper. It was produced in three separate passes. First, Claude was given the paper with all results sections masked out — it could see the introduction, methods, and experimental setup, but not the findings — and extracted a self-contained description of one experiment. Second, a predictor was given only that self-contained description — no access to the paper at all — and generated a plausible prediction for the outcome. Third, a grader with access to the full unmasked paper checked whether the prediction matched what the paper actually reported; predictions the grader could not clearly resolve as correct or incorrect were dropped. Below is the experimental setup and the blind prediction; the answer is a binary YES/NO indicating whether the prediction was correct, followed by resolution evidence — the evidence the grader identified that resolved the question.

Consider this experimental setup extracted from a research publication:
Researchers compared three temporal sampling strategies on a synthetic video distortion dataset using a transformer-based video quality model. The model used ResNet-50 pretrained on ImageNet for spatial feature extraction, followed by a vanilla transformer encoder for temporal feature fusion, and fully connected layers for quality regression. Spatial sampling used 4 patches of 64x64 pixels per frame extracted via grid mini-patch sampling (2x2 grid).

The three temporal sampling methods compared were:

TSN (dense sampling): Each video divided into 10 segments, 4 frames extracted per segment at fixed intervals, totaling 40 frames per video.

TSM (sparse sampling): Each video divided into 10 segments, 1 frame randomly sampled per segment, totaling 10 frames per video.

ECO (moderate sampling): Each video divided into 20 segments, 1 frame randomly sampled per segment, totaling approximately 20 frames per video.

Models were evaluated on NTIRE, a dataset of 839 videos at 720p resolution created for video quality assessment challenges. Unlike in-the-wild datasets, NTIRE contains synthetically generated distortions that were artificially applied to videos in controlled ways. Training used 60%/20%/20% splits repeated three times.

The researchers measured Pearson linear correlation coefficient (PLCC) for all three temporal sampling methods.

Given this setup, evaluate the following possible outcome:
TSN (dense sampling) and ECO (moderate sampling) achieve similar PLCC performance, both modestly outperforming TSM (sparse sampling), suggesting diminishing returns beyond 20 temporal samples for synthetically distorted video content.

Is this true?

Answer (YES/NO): YES